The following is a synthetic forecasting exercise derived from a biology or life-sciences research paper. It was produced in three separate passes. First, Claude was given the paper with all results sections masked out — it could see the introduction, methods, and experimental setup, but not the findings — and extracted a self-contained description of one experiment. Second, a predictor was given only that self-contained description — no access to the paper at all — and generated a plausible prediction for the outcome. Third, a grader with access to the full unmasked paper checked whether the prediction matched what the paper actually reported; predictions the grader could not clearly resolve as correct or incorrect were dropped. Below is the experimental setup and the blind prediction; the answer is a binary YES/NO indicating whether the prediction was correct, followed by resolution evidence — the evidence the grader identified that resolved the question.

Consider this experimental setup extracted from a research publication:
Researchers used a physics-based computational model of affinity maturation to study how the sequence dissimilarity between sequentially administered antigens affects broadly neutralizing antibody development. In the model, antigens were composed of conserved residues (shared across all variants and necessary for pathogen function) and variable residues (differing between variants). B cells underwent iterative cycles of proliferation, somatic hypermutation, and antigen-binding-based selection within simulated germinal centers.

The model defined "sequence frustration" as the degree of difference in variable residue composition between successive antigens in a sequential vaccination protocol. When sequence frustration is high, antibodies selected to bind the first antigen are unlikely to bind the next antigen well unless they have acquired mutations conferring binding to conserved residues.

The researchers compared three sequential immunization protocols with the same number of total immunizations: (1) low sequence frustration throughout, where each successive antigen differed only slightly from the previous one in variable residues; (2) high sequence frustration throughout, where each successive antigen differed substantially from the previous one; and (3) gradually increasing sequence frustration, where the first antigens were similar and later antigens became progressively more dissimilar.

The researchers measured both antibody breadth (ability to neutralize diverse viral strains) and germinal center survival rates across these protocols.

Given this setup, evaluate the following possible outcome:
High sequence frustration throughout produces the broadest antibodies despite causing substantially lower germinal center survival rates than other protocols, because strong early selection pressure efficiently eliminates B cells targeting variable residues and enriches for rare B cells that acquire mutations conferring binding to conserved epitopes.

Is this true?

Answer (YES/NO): NO